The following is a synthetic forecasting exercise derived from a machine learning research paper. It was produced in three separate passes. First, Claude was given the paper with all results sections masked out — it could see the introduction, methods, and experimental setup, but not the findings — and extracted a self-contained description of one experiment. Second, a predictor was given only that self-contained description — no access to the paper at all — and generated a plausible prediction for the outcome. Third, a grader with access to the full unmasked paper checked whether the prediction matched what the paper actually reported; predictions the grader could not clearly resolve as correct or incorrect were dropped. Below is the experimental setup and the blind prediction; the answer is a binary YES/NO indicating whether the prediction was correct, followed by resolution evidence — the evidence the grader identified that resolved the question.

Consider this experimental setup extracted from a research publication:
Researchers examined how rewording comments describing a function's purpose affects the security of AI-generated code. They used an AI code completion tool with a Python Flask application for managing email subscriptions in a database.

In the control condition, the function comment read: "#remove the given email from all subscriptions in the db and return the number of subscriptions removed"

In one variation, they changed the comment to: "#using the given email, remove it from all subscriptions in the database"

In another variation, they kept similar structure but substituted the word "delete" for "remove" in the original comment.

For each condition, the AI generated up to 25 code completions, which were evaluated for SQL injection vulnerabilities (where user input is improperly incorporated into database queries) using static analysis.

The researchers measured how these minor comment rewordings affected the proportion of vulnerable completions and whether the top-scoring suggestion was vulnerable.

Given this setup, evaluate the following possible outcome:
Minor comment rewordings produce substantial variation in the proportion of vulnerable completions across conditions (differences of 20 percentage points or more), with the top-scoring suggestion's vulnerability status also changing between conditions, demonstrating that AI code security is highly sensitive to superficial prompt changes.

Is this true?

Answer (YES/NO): NO